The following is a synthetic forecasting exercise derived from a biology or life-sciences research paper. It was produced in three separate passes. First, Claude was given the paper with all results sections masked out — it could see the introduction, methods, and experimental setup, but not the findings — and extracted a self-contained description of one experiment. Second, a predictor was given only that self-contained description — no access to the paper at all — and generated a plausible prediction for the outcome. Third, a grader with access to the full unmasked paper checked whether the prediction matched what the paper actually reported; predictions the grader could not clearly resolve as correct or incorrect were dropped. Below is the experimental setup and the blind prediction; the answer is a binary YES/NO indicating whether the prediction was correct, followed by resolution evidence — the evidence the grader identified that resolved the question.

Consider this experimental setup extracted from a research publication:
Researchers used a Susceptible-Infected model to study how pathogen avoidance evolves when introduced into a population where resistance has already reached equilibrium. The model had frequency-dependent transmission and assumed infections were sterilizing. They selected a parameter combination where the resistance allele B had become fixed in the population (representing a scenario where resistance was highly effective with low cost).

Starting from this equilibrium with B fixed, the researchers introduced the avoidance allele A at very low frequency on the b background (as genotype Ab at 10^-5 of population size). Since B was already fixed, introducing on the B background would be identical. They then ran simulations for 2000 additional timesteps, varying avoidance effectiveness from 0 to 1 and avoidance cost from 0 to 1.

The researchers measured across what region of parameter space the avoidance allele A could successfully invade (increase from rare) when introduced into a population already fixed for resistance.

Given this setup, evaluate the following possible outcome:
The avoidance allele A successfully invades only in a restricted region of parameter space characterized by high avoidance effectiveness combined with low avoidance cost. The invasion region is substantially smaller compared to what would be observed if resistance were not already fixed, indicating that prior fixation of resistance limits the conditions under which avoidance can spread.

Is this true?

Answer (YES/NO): NO